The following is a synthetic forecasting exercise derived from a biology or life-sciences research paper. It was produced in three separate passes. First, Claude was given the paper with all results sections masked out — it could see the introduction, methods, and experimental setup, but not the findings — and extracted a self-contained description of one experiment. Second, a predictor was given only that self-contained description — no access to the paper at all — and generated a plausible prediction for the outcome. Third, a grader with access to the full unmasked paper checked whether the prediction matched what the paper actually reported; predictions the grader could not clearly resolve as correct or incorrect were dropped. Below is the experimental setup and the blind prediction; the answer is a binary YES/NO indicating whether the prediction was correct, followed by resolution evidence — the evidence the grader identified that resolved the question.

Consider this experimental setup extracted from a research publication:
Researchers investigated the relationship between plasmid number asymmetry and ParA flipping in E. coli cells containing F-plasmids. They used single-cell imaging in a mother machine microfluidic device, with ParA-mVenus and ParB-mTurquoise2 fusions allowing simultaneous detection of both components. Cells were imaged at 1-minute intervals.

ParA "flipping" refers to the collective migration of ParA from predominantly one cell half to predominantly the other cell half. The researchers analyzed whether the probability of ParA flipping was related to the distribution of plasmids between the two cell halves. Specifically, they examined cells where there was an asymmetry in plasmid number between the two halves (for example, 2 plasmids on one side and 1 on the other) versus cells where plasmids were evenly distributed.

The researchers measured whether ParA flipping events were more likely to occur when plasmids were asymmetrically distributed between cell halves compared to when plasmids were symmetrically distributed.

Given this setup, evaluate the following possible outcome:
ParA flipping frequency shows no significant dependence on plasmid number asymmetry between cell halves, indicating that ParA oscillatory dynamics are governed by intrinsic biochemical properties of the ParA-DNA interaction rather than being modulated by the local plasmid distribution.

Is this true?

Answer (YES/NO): NO